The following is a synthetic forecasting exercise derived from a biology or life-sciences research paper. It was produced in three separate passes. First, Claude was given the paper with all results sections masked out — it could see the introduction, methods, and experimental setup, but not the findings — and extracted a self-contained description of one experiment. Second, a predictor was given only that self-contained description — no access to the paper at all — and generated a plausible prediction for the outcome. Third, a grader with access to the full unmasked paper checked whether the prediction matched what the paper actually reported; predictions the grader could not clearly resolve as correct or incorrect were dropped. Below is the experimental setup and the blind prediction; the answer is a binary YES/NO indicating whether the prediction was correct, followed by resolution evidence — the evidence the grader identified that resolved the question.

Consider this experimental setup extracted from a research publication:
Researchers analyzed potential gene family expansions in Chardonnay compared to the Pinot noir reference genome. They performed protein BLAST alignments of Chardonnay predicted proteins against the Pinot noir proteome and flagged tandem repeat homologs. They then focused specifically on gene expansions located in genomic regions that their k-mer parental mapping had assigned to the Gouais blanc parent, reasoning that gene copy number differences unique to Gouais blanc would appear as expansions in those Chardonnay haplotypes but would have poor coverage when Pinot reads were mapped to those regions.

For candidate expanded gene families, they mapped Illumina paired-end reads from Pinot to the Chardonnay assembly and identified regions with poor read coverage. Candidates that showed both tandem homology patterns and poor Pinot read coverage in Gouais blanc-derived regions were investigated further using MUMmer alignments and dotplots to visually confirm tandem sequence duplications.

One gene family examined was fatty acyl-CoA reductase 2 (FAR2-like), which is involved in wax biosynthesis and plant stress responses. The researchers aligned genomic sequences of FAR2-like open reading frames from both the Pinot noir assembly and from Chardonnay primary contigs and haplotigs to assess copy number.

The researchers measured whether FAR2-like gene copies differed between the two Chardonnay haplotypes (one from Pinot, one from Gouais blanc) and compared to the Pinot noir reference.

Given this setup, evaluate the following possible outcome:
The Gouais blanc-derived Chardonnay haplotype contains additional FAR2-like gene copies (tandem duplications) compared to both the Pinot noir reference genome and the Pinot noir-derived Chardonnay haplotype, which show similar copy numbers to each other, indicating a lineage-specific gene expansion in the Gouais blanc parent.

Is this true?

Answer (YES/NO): YES